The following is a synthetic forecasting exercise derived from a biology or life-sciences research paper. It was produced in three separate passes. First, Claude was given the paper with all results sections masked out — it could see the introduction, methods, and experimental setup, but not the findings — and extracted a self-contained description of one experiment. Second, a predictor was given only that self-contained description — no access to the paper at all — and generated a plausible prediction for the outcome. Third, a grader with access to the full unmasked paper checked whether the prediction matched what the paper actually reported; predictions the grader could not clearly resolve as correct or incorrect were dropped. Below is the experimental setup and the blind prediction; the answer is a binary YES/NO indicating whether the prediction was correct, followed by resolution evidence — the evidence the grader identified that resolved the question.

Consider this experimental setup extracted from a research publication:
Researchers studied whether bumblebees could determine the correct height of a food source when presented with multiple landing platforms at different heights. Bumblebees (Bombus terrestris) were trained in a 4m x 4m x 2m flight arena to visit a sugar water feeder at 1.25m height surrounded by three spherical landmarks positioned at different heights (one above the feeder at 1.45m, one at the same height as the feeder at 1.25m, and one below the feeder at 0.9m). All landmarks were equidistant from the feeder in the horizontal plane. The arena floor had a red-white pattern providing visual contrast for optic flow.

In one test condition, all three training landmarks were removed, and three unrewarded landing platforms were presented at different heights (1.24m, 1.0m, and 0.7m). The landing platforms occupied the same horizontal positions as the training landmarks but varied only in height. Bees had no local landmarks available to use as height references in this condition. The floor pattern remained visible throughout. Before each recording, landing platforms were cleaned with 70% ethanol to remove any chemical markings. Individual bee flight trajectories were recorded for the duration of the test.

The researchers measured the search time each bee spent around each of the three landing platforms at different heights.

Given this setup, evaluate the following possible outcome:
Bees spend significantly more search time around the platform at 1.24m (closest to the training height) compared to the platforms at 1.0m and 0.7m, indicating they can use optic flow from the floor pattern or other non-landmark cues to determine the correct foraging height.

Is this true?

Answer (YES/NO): YES